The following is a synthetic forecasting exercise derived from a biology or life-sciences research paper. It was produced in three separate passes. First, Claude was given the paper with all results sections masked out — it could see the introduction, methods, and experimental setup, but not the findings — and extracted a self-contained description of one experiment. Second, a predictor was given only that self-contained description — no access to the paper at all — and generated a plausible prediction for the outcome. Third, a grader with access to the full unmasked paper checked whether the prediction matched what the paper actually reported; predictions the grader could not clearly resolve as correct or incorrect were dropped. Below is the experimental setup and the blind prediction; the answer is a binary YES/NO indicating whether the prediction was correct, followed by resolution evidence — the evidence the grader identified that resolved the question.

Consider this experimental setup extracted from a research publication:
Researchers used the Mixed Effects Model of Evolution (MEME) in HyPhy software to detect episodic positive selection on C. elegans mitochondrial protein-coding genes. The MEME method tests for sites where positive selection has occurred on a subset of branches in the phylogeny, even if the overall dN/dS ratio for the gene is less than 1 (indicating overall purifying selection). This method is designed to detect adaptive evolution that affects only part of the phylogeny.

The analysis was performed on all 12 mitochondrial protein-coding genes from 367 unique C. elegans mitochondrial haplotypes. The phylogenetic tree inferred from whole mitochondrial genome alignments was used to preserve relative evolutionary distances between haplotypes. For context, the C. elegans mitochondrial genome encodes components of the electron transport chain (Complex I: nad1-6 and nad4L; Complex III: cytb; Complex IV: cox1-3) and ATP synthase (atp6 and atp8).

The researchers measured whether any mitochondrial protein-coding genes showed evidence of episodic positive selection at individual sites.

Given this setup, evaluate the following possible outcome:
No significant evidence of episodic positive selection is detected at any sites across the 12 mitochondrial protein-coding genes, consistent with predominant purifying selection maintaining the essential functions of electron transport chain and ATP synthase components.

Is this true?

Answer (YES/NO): NO